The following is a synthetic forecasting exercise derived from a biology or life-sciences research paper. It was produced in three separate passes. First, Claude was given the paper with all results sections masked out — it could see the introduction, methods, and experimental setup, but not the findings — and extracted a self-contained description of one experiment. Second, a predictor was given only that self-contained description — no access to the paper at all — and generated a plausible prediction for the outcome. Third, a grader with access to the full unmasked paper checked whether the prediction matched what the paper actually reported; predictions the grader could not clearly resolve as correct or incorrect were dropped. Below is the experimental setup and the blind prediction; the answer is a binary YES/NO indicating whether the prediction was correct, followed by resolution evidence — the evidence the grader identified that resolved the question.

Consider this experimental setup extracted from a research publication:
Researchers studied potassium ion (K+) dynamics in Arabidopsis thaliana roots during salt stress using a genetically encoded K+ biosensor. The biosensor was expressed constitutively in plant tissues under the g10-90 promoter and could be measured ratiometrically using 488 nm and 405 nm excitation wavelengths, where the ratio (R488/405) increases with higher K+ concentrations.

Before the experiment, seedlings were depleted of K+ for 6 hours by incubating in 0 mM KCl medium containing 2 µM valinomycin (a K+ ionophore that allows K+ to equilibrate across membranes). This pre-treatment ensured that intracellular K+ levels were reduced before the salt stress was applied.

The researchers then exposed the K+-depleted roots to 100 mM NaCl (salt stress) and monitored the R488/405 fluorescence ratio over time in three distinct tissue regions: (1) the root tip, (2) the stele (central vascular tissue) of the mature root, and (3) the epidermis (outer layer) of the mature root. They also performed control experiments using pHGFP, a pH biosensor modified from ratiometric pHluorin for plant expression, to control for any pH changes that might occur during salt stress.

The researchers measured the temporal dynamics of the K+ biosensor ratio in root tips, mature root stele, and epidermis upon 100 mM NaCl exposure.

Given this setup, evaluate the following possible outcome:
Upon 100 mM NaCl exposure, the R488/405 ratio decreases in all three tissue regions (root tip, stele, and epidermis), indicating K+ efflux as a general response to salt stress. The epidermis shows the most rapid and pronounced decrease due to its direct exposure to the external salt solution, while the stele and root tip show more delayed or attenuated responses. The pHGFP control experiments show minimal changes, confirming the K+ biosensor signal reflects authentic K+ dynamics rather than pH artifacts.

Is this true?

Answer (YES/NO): NO